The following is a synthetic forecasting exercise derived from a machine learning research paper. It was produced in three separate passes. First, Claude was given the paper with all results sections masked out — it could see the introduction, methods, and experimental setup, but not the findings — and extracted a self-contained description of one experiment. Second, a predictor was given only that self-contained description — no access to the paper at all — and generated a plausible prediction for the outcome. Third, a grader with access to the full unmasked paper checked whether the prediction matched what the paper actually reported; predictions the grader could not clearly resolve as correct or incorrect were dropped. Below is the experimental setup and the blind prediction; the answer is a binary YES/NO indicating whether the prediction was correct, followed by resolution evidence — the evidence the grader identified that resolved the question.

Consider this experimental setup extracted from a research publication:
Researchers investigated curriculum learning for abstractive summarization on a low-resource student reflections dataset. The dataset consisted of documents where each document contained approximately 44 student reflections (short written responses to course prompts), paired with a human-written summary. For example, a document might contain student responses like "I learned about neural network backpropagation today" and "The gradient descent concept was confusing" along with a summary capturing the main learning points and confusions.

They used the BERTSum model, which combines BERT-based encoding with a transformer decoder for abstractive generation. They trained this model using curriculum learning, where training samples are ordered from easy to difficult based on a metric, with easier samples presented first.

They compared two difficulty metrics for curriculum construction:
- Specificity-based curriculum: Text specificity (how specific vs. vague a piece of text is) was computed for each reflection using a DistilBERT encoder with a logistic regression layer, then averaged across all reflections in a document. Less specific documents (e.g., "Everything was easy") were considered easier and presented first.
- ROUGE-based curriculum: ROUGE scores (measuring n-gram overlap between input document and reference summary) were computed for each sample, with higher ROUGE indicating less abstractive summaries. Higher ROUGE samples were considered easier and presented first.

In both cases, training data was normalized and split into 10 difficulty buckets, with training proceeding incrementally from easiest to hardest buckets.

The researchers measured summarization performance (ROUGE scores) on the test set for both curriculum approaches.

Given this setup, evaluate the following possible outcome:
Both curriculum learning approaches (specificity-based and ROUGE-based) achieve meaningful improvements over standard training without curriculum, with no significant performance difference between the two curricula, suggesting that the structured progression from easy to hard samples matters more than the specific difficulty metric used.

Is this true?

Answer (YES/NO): YES